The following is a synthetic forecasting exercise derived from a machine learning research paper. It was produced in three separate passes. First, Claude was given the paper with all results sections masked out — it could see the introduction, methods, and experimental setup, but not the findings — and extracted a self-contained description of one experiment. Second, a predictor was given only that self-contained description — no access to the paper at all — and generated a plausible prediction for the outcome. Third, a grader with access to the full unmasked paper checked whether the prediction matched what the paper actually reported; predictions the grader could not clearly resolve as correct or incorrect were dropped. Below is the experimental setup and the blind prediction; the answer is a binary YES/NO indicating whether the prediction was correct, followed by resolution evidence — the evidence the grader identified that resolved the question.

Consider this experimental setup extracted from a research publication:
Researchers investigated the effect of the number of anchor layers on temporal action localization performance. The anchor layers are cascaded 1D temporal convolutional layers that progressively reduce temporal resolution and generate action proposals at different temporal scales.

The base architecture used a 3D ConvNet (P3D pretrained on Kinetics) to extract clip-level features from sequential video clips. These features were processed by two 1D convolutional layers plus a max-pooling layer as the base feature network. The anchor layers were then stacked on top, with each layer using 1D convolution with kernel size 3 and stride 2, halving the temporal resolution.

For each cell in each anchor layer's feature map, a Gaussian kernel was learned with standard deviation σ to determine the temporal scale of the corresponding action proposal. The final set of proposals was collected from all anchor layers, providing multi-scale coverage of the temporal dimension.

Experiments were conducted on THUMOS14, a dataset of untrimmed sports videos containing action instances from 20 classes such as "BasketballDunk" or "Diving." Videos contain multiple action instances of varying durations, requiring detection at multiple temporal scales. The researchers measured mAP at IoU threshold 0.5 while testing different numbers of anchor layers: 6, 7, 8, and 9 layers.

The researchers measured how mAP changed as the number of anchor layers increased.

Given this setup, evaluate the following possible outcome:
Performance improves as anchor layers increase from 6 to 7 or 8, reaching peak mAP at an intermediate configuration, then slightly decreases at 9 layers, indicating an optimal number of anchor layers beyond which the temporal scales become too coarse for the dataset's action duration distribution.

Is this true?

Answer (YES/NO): NO